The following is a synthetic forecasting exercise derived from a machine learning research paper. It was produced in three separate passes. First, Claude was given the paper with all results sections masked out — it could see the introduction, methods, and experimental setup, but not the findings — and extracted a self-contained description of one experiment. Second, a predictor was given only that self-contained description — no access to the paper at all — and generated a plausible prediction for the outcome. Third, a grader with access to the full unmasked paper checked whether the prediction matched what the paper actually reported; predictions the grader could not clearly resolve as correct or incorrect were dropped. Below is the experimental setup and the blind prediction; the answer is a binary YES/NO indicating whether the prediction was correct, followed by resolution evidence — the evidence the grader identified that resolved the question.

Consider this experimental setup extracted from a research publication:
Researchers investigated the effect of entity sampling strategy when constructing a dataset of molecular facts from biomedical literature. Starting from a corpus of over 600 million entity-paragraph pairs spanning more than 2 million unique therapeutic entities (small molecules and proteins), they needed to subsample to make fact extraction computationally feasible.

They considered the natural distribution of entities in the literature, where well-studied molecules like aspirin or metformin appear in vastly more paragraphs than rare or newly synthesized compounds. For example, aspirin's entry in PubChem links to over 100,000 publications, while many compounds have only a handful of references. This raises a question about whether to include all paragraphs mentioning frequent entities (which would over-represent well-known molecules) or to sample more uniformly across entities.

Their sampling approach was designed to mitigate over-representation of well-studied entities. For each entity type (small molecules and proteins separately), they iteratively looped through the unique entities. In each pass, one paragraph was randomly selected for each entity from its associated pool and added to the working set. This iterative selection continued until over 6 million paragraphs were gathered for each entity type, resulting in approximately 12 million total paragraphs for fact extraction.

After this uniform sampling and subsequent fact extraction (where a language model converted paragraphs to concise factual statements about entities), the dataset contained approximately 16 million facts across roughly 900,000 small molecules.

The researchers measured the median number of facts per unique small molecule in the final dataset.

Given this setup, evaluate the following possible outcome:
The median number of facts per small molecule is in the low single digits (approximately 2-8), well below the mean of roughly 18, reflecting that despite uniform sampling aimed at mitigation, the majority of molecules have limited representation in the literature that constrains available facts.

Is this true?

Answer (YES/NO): YES